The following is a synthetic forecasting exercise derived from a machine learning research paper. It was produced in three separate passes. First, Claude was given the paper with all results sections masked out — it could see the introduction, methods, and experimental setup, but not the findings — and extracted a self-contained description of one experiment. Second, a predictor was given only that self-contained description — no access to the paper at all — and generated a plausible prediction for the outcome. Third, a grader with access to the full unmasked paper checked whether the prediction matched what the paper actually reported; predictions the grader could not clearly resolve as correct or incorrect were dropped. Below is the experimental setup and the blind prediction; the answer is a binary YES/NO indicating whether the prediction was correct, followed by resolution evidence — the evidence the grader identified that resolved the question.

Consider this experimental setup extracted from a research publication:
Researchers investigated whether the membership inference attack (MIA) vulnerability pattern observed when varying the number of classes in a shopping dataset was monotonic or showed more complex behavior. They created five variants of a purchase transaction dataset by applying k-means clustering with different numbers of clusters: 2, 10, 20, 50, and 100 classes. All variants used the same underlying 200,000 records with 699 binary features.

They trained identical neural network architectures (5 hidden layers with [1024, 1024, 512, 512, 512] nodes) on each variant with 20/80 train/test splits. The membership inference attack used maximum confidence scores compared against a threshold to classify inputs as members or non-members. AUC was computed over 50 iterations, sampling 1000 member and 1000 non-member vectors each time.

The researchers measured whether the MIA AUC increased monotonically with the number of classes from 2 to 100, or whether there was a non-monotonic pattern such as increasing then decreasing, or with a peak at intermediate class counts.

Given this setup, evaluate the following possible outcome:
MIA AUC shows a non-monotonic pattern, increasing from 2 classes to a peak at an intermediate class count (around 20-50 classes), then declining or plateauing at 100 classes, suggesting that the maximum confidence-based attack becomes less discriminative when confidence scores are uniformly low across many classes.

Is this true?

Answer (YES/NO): NO